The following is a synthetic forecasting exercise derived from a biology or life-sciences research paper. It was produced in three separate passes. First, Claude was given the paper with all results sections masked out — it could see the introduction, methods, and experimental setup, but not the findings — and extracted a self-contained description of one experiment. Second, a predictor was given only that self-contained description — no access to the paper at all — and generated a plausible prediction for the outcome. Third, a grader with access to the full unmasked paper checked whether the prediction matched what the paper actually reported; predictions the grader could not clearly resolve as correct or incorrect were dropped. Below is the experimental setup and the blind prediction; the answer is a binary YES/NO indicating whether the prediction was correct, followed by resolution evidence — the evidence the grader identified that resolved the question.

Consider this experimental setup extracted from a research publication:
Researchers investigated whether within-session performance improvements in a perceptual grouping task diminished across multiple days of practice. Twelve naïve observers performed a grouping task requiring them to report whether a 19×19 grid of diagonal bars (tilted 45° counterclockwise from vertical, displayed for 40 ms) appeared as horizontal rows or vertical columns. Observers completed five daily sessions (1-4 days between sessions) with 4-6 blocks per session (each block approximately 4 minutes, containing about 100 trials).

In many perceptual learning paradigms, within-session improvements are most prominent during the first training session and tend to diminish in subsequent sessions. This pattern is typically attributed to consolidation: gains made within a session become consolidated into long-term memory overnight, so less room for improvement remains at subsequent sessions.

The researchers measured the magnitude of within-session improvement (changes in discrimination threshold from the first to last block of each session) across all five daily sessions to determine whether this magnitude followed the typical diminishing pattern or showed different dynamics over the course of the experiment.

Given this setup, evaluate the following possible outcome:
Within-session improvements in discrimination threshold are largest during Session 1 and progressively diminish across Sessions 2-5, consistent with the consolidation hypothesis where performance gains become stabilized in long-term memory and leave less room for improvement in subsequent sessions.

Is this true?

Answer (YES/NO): NO